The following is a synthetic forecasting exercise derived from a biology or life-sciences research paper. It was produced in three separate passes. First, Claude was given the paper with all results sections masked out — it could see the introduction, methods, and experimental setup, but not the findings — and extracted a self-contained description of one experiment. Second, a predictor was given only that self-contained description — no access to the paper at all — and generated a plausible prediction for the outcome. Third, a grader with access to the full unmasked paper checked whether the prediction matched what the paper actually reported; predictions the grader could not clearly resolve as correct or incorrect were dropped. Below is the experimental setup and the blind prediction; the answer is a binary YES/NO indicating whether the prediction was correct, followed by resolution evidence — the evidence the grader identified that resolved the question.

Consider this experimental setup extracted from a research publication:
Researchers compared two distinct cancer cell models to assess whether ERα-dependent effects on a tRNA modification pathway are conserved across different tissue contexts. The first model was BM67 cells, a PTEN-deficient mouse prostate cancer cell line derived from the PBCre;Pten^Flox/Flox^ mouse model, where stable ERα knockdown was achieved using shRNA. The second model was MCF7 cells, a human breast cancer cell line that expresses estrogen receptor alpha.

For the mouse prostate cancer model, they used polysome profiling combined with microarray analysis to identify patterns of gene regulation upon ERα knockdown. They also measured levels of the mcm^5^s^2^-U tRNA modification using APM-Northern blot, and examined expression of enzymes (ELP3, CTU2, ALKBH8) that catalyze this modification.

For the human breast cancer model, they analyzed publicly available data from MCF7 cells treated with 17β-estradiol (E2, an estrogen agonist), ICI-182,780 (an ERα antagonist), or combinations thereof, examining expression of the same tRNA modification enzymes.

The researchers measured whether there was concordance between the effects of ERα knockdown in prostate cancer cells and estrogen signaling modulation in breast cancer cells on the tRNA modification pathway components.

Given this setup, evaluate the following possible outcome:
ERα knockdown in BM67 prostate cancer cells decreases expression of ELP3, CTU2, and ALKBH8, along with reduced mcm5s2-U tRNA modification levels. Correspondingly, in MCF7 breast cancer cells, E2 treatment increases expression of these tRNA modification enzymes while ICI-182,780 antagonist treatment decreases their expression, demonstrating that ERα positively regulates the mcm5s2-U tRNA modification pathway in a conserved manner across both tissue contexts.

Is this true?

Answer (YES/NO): NO